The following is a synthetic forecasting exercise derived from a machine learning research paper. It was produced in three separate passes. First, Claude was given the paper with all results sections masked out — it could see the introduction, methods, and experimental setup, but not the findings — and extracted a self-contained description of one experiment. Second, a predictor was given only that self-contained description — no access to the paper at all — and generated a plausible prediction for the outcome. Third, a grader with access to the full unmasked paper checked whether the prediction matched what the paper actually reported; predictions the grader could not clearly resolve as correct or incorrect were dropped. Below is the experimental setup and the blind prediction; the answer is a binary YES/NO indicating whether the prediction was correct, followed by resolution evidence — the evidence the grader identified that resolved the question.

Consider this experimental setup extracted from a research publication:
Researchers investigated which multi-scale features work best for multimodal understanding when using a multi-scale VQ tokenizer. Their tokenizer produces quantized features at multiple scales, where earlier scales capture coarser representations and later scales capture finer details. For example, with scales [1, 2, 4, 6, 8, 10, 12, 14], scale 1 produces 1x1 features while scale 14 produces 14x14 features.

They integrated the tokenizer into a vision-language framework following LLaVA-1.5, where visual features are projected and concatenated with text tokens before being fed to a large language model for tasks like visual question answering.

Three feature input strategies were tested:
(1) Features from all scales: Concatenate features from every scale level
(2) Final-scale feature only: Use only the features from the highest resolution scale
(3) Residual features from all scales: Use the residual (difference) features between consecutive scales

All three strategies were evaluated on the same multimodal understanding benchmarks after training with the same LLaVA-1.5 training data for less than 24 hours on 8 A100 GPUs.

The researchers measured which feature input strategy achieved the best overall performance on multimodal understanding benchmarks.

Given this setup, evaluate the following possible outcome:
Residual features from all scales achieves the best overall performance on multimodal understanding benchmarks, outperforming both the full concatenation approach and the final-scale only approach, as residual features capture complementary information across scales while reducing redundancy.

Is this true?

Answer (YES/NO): NO